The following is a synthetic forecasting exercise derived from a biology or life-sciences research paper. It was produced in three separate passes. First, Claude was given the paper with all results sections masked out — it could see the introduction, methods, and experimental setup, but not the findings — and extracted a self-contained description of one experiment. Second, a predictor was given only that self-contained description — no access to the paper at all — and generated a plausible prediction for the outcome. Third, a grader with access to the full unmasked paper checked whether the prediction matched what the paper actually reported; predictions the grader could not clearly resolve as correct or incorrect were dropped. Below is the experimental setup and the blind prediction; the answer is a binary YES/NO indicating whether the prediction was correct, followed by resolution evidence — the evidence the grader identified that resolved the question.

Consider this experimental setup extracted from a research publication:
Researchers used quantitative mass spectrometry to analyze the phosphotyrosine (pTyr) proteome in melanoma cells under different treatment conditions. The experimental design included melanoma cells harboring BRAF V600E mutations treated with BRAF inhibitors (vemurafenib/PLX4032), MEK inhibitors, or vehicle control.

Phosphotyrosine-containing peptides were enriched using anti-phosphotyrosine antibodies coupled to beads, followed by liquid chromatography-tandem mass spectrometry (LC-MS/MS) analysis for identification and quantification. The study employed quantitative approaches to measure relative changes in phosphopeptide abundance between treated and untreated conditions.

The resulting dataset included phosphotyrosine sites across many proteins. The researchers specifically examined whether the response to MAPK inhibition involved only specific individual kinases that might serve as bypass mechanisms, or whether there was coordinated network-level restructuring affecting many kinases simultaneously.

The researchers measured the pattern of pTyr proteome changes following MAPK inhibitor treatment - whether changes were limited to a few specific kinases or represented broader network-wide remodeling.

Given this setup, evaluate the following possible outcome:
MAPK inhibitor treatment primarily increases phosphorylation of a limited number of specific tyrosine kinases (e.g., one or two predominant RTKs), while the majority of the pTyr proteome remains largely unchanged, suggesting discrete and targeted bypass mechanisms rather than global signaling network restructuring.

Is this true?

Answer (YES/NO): NO